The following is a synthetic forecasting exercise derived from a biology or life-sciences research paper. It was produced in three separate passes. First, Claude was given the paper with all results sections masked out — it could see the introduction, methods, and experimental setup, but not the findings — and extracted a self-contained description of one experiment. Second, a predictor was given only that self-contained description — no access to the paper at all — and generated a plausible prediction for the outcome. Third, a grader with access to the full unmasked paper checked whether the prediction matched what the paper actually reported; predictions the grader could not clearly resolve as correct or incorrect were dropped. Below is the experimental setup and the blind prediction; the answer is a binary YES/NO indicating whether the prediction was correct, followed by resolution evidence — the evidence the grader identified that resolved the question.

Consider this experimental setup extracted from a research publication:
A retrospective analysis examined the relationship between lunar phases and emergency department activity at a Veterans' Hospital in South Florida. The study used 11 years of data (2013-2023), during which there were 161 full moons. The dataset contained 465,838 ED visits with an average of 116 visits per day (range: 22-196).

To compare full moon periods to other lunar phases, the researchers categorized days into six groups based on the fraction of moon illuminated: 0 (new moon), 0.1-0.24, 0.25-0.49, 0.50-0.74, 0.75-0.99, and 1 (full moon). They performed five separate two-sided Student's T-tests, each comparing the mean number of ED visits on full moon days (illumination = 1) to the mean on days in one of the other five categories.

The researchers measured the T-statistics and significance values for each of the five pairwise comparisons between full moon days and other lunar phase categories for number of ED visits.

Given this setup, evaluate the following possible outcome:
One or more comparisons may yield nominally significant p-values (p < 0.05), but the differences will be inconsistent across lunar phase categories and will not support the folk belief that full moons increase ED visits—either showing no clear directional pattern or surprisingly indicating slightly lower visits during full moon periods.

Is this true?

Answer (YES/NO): NO